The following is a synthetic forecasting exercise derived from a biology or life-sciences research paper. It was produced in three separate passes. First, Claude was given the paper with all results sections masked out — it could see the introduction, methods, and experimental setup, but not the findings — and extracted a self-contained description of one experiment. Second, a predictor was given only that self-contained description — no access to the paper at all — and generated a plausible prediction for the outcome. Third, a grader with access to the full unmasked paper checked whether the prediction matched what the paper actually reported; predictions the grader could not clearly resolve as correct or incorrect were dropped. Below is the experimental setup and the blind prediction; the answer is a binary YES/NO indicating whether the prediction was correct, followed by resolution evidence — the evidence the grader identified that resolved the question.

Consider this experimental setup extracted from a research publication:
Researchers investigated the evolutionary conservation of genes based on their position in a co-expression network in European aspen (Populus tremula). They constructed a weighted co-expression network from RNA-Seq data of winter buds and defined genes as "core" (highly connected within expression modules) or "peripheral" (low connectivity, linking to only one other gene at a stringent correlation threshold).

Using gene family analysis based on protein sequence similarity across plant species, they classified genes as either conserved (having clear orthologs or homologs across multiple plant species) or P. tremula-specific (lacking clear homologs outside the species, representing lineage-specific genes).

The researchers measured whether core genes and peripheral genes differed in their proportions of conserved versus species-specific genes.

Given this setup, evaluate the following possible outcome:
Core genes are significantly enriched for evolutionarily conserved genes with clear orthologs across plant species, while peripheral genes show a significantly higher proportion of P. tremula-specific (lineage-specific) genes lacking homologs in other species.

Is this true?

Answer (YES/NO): NO